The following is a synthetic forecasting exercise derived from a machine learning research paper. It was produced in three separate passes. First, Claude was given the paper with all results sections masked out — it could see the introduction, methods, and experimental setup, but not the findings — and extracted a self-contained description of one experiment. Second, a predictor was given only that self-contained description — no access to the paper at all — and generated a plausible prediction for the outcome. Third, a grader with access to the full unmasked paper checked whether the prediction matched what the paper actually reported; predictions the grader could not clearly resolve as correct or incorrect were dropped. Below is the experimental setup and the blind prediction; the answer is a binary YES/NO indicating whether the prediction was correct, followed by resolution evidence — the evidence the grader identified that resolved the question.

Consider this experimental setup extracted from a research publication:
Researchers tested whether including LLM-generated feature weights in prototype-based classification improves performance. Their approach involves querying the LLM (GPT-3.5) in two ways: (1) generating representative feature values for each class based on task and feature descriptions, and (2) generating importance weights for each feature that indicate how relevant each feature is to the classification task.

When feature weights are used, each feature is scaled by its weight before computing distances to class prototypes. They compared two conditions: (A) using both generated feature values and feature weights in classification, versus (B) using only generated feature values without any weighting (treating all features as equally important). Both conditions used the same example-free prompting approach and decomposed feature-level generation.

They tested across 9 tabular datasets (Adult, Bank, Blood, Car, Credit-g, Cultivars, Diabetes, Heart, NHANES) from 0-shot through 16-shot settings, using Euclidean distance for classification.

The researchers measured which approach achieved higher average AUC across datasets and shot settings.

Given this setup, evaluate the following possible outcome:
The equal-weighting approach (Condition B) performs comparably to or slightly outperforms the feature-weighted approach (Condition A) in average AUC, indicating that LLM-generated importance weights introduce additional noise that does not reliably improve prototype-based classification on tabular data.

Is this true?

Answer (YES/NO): NO